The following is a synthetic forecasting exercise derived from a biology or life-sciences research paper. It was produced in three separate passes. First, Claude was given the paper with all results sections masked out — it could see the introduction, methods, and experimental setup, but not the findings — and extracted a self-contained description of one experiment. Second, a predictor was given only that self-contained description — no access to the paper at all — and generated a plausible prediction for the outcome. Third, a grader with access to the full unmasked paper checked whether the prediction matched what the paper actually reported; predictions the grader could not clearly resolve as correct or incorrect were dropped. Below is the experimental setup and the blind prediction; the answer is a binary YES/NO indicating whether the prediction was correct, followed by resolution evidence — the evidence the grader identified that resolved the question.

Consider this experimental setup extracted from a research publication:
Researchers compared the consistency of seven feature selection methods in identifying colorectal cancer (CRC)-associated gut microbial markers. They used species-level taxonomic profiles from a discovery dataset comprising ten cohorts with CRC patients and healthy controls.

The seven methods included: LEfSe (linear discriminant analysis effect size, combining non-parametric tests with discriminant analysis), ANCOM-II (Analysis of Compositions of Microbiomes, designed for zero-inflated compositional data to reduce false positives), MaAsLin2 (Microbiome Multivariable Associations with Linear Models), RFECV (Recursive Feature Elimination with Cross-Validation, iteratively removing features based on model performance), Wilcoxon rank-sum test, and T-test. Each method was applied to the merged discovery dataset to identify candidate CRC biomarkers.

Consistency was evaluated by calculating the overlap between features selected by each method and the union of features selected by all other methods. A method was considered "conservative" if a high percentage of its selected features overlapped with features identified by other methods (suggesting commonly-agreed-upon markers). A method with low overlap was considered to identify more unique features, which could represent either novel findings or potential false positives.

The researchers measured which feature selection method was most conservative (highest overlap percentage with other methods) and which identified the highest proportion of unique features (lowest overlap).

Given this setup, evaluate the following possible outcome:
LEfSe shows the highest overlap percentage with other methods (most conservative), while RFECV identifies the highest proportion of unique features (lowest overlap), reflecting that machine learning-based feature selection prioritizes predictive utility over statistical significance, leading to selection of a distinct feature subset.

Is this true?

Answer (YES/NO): NO